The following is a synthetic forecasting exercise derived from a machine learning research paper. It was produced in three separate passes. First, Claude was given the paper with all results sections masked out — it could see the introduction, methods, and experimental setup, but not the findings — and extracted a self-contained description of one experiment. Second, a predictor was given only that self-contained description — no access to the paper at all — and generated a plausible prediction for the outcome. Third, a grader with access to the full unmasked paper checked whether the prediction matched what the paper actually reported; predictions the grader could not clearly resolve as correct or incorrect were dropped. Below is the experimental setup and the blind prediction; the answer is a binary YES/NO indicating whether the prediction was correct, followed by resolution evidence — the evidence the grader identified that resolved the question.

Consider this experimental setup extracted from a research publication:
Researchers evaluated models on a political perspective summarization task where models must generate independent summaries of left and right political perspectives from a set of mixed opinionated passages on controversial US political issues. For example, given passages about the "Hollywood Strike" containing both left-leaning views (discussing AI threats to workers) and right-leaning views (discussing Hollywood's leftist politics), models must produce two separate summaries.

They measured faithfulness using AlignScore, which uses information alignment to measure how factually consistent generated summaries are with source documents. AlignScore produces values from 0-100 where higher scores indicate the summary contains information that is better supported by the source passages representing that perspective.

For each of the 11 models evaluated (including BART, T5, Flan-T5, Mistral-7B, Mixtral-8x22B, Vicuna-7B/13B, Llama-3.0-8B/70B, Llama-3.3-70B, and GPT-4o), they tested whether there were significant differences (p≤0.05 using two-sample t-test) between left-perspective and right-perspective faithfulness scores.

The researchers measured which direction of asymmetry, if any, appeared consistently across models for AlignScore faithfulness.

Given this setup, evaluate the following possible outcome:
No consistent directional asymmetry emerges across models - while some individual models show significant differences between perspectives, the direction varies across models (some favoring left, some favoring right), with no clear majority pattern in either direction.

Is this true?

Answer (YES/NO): NO